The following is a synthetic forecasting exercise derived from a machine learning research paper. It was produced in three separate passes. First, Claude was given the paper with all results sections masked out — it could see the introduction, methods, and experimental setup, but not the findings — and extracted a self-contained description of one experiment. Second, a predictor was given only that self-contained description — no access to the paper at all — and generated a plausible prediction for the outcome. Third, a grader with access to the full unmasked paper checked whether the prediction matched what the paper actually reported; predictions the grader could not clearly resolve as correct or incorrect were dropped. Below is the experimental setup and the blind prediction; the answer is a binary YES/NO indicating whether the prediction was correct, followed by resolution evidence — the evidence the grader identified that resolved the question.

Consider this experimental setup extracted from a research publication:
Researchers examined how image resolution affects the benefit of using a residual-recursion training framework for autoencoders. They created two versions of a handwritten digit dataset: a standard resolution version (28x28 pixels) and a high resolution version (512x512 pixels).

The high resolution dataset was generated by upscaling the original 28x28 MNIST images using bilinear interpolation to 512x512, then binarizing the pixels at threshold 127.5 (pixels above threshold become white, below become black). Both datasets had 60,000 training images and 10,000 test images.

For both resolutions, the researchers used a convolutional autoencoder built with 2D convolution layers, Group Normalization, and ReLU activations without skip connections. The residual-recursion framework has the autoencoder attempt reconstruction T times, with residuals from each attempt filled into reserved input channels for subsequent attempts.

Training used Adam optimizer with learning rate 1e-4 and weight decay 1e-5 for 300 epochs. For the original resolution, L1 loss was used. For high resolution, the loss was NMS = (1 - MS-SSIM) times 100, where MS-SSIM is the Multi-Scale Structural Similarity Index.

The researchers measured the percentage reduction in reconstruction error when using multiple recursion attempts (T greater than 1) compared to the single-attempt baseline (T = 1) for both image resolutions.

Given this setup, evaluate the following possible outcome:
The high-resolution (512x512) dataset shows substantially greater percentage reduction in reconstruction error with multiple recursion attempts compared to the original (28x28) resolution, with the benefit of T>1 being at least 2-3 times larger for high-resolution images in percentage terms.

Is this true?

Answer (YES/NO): YES